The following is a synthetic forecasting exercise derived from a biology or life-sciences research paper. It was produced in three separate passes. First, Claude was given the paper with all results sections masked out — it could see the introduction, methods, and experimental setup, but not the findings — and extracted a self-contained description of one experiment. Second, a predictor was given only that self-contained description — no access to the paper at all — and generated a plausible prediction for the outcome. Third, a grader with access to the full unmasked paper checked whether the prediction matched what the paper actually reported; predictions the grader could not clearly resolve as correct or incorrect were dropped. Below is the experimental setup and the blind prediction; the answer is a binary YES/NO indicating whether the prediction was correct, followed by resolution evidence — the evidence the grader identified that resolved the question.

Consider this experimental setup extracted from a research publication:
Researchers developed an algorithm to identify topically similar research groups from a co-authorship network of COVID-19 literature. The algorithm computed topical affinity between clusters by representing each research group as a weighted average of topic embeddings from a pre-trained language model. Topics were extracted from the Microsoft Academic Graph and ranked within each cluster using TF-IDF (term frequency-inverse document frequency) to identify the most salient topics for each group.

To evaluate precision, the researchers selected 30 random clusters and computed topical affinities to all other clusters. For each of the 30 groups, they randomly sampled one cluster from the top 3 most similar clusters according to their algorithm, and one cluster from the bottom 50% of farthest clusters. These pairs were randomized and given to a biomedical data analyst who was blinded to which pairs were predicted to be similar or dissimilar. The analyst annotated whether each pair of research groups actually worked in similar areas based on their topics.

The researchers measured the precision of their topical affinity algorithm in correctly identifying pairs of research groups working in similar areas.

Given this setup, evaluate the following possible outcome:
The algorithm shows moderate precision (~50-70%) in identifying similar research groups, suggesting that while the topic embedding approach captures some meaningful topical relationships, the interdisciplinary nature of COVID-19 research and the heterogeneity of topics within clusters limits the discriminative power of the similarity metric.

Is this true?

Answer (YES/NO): NO